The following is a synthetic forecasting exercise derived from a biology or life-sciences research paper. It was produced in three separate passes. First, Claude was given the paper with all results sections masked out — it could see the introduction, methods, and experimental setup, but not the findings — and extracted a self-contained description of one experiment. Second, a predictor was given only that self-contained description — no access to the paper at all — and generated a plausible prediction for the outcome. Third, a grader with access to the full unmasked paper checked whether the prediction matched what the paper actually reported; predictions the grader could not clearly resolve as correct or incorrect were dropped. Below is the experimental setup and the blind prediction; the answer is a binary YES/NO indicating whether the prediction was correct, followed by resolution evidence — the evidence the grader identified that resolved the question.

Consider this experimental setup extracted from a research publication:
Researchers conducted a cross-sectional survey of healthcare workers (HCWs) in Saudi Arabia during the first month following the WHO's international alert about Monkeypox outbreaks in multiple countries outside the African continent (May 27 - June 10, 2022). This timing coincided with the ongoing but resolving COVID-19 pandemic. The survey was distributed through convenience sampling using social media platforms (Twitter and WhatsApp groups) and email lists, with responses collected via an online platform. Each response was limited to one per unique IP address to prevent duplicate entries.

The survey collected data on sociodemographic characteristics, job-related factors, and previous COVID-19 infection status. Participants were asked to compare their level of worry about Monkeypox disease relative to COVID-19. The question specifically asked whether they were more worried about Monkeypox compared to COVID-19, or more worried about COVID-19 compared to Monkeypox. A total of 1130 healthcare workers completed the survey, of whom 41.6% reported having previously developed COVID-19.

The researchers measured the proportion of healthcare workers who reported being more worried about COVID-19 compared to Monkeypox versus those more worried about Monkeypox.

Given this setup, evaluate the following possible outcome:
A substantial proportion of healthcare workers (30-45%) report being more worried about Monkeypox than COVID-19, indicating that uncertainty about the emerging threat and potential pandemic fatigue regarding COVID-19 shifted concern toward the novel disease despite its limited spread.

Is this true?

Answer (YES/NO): YES